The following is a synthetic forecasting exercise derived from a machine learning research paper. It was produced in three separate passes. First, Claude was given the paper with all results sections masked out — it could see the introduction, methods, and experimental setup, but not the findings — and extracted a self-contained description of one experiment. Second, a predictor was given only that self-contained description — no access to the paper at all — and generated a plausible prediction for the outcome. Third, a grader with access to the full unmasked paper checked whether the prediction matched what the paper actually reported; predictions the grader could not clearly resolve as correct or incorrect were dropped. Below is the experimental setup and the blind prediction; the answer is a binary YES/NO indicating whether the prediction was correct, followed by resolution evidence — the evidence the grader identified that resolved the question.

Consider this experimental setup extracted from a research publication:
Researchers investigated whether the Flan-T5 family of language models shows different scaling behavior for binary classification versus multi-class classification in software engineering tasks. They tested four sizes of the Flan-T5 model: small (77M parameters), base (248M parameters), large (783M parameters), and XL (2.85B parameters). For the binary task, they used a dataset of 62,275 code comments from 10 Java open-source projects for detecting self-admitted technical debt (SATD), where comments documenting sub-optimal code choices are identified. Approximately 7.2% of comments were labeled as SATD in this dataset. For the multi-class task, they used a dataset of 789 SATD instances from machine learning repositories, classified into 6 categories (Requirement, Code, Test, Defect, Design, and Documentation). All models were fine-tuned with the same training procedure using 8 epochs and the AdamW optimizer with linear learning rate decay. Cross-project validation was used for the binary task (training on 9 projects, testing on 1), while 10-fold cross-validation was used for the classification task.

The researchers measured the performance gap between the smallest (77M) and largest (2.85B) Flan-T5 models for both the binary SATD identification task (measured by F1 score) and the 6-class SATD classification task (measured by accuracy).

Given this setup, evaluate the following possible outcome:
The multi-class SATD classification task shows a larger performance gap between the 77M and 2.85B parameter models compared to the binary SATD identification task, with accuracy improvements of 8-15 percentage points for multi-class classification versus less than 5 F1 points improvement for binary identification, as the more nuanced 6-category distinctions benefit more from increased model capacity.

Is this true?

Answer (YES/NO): YES